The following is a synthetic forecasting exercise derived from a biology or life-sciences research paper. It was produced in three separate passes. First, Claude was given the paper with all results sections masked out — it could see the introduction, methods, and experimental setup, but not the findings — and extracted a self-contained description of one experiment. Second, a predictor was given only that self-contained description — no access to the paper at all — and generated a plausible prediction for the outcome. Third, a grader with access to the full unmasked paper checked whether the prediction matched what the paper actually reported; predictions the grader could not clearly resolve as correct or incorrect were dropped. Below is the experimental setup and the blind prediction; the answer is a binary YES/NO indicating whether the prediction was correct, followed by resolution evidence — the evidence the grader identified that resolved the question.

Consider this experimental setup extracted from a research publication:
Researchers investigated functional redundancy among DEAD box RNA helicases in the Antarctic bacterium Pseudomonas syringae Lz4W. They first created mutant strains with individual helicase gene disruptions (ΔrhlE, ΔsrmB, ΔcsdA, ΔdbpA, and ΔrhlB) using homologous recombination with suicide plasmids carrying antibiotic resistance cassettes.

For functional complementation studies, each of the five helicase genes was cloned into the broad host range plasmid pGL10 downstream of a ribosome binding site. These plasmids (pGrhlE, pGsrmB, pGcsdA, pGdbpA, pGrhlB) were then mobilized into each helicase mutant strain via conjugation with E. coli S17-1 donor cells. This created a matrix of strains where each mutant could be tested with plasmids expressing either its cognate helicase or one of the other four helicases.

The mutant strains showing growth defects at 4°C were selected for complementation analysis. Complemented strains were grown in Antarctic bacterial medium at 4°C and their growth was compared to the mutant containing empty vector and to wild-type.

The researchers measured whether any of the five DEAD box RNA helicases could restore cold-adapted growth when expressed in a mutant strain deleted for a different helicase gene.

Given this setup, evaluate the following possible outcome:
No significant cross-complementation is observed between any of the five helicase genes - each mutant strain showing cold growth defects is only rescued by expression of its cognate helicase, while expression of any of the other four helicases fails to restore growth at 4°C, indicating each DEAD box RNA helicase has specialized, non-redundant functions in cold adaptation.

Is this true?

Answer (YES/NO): YES